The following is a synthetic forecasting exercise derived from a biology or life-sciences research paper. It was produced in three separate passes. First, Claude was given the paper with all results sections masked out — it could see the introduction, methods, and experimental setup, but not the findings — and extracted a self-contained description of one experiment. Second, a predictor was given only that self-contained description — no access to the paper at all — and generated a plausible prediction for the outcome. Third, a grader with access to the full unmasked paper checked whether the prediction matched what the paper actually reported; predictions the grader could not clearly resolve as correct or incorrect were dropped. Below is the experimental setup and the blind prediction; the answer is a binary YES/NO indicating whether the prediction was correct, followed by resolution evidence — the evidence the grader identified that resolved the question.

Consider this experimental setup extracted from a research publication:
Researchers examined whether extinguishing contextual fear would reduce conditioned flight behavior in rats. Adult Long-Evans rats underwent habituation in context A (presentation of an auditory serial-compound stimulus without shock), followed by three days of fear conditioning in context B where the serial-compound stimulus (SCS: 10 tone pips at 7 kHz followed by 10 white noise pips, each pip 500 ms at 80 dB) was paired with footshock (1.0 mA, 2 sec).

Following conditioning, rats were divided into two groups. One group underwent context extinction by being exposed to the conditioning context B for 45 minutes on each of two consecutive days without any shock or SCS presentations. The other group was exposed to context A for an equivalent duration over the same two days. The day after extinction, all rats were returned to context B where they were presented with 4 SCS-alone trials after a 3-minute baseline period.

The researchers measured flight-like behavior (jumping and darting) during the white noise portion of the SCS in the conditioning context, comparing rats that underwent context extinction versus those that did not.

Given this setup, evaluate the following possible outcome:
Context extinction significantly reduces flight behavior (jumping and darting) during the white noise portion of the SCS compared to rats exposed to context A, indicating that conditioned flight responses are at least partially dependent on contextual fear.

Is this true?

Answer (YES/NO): YES